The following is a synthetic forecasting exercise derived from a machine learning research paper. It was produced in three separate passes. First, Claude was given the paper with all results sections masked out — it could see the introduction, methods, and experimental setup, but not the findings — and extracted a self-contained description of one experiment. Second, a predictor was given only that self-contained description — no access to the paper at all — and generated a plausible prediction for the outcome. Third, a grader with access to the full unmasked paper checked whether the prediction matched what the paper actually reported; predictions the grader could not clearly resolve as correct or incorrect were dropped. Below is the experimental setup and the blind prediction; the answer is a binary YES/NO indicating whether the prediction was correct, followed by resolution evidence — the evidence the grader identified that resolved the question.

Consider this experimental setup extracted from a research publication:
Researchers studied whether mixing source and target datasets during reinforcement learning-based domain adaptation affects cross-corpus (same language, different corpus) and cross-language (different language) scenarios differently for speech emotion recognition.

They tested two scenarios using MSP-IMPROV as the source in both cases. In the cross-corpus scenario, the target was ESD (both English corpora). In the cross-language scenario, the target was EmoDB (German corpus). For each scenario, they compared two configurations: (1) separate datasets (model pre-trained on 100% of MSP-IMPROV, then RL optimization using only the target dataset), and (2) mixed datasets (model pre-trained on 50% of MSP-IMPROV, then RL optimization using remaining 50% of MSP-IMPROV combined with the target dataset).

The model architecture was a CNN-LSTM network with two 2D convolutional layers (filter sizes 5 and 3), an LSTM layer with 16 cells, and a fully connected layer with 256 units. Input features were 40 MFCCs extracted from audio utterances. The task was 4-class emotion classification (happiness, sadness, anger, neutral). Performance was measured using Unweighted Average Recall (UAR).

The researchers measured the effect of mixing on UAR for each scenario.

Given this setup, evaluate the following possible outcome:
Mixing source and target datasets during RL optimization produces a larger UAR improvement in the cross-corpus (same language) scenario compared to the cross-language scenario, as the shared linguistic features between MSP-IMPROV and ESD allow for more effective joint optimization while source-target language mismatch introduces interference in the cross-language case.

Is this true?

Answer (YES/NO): NO